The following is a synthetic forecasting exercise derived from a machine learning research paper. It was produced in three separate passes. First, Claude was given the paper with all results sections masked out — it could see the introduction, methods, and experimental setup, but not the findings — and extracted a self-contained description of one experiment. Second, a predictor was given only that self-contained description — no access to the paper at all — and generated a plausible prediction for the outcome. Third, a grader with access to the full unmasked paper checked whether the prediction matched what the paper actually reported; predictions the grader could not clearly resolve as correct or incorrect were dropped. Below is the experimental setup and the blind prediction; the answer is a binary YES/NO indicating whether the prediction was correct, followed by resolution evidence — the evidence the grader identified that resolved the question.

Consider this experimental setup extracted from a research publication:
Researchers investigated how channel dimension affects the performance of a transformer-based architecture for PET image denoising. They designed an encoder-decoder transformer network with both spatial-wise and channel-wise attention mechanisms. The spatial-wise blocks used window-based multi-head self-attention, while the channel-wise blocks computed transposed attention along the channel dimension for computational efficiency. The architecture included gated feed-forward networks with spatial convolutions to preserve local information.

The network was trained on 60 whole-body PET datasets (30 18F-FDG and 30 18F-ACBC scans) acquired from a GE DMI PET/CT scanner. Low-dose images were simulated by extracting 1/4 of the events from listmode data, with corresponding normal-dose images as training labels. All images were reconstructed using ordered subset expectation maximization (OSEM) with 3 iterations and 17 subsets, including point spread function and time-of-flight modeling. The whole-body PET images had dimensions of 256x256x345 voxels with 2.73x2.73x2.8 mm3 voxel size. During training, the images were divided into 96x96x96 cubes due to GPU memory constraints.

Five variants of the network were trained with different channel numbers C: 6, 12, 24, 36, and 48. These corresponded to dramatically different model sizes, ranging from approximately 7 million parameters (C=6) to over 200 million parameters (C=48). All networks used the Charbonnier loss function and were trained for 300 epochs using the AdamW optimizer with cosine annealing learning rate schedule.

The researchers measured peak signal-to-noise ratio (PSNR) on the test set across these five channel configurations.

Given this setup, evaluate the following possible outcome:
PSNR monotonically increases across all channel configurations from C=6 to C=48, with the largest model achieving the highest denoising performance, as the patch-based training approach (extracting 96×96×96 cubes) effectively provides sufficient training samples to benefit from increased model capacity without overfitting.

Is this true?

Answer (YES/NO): YES